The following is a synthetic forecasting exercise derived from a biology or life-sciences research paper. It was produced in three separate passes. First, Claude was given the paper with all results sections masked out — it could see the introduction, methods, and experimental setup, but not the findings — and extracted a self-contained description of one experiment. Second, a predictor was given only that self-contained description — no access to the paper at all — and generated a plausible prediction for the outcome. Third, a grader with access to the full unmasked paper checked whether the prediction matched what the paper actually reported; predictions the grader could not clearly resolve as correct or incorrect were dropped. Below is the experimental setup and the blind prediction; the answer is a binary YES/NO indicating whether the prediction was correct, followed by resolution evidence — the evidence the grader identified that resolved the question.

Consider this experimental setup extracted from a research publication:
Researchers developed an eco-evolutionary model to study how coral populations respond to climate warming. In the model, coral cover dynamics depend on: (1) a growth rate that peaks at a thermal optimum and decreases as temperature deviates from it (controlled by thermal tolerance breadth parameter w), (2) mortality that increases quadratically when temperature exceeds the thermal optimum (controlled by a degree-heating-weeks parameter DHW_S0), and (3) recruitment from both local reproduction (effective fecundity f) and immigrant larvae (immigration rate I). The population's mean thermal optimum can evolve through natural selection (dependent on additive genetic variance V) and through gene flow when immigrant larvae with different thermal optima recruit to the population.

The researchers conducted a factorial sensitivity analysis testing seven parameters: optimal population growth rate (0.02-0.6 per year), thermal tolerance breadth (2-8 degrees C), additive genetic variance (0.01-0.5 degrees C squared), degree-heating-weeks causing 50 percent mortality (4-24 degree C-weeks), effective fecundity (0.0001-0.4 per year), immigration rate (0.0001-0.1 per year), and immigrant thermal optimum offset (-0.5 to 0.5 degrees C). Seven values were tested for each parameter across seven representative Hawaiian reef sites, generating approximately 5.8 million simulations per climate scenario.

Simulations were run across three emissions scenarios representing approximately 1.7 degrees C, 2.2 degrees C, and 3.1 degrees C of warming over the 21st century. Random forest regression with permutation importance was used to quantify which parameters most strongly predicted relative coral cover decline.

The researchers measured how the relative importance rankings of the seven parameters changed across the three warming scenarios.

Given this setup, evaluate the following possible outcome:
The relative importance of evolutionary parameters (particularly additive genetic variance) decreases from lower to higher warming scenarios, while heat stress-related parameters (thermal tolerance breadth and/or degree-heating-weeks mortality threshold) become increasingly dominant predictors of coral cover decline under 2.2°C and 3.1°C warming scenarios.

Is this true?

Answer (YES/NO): NO